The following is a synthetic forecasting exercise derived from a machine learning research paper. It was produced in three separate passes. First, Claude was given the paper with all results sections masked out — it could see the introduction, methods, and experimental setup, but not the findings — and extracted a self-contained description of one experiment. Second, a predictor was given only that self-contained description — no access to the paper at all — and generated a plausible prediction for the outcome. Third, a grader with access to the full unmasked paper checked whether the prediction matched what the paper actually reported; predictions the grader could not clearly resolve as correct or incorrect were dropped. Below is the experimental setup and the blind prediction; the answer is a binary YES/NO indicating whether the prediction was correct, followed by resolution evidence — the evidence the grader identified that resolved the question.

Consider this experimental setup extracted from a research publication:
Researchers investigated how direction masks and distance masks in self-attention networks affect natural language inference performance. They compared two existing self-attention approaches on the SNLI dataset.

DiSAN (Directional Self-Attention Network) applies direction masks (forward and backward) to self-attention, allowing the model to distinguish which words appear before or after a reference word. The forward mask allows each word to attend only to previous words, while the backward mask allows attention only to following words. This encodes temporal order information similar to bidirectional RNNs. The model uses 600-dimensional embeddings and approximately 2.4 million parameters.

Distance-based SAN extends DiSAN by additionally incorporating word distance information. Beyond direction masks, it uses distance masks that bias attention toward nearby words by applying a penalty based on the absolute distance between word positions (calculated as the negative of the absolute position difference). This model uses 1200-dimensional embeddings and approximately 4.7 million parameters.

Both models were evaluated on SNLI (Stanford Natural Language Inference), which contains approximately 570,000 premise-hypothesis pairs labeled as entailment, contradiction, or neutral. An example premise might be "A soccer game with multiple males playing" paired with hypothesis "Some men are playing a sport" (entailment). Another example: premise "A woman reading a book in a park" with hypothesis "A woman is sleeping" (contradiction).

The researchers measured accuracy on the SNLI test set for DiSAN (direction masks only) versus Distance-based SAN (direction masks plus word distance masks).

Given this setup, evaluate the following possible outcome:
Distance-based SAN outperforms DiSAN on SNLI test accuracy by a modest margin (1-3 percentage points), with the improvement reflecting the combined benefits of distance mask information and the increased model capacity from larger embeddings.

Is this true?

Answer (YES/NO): NO